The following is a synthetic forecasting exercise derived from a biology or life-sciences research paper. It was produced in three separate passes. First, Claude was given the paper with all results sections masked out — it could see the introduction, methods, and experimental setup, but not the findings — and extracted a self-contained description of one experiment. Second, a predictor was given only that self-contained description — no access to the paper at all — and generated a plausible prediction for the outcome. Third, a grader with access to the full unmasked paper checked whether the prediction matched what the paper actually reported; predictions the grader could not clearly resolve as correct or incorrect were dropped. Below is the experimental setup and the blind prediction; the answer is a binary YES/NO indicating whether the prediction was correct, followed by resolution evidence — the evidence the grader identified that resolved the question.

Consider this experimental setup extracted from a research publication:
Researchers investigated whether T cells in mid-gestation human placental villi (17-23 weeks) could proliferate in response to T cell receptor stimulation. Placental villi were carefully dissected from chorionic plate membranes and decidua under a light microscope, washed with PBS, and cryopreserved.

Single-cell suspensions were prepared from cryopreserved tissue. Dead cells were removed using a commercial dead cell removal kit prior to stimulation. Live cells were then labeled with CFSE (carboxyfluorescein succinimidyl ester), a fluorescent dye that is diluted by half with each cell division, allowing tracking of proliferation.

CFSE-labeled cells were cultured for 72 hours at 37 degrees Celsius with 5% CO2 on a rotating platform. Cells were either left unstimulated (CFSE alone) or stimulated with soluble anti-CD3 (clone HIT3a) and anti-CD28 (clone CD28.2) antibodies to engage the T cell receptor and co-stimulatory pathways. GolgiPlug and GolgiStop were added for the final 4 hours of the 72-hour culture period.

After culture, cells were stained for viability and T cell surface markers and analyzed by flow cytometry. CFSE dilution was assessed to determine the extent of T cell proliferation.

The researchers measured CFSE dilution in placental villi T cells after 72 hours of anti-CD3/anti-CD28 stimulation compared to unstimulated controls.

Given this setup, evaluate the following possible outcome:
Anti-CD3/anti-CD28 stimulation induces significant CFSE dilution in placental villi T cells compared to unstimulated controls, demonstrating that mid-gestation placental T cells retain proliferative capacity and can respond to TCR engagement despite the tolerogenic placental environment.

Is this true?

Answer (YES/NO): YES